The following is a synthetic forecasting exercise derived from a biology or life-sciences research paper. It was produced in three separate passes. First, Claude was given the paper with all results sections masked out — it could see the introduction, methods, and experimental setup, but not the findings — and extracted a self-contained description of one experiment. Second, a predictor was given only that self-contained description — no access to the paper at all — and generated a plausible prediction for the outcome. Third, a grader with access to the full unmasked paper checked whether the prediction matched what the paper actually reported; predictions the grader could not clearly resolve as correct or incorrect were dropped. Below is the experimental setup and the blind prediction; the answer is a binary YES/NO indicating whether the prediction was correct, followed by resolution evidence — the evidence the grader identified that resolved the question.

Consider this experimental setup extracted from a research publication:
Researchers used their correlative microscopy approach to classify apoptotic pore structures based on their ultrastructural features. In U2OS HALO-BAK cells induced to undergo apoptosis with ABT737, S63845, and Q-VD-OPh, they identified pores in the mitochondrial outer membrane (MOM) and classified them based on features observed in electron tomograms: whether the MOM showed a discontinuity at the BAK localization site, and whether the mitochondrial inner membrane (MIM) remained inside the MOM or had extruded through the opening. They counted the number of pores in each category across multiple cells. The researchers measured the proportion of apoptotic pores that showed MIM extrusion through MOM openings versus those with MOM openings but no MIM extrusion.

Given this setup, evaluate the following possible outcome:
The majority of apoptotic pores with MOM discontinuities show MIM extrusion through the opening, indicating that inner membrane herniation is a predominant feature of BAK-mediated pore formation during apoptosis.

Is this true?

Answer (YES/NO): YES